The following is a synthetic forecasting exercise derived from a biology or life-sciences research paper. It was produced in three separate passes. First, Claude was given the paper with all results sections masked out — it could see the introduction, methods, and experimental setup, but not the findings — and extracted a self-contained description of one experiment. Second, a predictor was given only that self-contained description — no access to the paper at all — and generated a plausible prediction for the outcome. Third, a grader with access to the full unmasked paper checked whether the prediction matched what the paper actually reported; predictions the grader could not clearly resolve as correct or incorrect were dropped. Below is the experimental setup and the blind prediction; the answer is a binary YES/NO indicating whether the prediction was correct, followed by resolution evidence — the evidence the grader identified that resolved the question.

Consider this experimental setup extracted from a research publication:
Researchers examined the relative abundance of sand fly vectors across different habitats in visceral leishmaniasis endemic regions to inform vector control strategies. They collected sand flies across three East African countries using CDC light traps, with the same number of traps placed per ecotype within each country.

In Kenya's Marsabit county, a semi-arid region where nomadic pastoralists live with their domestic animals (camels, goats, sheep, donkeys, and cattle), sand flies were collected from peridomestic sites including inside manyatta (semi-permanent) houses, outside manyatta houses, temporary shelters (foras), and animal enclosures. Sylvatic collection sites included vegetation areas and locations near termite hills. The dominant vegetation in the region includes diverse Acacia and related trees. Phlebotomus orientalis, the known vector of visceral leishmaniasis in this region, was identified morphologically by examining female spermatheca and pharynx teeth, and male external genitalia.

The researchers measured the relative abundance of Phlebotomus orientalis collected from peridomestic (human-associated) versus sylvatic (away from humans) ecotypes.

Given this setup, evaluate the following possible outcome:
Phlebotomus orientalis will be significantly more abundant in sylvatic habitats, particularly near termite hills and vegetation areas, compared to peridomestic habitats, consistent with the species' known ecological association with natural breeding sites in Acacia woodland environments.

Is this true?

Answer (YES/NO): NO